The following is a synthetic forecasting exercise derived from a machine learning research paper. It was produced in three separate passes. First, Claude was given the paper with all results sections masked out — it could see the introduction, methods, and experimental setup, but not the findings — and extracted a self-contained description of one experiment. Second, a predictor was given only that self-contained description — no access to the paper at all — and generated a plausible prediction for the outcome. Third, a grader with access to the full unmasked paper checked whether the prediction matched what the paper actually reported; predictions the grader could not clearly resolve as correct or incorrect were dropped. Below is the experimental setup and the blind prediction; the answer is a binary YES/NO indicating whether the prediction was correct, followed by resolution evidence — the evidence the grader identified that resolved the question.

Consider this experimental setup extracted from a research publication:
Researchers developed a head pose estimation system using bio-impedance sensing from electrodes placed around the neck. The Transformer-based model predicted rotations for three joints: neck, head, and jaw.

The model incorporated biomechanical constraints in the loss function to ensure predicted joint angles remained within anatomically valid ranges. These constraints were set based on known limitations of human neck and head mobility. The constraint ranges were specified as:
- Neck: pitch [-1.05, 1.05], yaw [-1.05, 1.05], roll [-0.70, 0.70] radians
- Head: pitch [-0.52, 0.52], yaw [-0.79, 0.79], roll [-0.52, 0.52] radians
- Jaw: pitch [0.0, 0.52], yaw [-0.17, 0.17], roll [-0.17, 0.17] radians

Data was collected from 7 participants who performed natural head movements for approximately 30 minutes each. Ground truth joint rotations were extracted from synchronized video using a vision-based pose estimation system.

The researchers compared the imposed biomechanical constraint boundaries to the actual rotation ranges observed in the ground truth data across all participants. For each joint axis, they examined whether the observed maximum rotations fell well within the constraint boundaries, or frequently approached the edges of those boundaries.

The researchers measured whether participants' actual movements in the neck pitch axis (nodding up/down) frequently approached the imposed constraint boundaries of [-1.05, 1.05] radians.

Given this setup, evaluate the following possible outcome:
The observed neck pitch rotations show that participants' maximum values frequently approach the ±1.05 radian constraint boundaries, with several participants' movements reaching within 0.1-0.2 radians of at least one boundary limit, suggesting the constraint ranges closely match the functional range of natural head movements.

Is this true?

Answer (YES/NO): YES